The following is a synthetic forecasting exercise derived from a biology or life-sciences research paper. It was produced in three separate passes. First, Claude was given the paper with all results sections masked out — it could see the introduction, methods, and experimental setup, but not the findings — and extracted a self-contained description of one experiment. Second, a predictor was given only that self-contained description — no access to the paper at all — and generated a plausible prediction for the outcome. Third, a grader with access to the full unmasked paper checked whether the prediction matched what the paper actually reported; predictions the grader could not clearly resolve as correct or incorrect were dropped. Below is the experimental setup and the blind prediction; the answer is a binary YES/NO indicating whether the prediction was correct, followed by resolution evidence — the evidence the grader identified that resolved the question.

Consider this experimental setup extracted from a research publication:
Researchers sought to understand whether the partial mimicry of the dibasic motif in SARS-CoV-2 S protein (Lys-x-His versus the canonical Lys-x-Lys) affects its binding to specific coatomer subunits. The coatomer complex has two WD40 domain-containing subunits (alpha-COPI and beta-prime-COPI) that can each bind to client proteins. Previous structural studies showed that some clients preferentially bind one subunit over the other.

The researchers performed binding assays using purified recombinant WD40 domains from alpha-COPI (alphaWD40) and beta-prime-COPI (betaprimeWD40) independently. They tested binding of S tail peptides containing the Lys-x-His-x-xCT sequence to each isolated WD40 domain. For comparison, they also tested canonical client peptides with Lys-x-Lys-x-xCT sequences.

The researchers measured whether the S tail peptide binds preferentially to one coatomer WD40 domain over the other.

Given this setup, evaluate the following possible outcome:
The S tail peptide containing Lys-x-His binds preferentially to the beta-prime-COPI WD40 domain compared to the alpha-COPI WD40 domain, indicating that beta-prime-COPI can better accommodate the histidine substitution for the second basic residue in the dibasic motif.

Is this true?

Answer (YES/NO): NO